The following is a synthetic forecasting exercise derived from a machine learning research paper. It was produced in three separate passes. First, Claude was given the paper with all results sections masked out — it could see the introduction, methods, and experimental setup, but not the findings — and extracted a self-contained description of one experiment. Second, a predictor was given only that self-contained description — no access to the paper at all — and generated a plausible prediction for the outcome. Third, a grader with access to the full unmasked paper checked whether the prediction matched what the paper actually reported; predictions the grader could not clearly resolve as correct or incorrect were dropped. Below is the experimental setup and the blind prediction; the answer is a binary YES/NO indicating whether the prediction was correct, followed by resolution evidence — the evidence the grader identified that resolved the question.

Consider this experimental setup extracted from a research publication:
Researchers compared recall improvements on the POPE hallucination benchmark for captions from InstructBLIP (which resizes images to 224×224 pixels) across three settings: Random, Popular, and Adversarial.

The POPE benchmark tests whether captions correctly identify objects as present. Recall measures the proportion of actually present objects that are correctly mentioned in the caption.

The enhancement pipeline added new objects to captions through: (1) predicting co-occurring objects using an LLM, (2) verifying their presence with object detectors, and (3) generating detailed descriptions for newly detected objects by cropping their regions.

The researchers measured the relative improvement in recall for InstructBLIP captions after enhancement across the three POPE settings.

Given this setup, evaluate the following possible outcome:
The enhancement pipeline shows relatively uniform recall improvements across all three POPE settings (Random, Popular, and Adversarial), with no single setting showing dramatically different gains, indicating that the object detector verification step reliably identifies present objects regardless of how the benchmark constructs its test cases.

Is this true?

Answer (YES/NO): NO